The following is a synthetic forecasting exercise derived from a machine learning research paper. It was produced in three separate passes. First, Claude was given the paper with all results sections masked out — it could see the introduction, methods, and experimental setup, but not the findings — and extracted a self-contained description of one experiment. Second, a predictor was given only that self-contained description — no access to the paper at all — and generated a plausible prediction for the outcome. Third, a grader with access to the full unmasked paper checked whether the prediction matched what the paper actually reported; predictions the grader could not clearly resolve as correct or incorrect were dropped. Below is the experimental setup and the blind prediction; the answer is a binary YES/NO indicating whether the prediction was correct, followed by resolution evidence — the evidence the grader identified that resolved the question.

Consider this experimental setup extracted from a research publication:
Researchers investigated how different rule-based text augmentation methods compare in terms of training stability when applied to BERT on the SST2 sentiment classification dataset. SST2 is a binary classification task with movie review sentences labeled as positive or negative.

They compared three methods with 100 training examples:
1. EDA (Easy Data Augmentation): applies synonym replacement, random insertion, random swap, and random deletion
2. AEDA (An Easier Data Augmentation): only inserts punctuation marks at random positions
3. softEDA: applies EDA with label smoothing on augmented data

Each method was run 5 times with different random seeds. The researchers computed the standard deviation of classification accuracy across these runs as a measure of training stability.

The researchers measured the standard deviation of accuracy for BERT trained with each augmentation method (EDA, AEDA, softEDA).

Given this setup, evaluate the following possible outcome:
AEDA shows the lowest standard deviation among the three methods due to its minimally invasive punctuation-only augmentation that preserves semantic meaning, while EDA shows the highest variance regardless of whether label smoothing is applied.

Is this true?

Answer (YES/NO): NO